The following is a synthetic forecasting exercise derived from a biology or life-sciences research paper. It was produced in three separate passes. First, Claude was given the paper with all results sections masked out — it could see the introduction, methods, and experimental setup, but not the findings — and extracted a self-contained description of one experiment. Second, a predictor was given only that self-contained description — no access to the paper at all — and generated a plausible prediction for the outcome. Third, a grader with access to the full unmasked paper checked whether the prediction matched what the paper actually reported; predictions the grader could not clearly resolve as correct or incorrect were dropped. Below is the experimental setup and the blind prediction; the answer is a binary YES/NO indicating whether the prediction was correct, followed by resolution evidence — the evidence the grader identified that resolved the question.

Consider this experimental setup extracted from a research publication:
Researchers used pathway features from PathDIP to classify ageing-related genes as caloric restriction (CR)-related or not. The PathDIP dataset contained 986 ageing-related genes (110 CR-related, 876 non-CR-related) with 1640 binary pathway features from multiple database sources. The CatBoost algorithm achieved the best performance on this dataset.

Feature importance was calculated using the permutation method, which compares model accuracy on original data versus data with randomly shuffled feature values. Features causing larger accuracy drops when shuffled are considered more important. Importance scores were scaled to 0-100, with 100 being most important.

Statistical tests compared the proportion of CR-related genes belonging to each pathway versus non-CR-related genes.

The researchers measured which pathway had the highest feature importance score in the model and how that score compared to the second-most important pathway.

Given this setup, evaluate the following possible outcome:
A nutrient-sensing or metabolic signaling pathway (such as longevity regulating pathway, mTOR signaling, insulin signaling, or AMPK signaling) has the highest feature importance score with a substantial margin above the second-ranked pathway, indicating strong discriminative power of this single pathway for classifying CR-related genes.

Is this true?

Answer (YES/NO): NO